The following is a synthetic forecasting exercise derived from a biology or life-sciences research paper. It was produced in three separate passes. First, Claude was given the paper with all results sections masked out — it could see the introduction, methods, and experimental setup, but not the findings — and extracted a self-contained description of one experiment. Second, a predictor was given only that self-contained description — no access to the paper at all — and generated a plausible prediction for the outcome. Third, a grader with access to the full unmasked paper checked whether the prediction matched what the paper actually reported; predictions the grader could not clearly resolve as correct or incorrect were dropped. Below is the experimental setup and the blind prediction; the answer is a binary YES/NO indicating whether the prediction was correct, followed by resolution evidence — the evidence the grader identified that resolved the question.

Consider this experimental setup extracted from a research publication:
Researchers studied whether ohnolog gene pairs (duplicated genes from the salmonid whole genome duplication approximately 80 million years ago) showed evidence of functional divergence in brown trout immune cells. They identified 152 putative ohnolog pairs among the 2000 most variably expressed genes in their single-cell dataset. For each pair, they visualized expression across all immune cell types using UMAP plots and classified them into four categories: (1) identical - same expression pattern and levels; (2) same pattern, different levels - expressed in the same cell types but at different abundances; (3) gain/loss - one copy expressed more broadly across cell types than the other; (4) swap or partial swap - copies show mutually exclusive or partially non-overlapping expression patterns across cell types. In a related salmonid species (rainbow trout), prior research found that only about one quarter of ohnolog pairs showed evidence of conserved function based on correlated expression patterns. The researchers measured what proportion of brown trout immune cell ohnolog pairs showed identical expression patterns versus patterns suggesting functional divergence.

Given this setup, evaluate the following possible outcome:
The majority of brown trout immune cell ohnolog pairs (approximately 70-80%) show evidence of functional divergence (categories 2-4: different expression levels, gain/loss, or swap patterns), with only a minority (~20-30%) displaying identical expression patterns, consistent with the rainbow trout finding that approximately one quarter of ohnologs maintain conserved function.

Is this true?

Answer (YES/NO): NO